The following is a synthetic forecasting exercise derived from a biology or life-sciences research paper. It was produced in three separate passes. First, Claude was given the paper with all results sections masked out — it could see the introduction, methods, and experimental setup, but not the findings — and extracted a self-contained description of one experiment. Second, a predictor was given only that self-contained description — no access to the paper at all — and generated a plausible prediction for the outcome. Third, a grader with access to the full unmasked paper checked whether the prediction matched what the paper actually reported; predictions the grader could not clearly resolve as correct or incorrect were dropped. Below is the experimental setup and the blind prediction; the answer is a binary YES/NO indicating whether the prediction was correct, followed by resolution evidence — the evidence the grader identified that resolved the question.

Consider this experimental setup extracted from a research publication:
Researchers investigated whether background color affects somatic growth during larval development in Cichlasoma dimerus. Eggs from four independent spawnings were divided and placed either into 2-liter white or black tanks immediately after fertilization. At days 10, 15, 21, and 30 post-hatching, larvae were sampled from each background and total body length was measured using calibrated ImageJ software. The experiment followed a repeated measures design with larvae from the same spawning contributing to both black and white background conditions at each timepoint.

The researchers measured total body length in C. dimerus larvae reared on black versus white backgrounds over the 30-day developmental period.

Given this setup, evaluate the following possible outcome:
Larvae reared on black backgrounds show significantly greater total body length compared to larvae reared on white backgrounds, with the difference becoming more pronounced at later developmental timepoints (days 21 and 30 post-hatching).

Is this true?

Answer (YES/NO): NO